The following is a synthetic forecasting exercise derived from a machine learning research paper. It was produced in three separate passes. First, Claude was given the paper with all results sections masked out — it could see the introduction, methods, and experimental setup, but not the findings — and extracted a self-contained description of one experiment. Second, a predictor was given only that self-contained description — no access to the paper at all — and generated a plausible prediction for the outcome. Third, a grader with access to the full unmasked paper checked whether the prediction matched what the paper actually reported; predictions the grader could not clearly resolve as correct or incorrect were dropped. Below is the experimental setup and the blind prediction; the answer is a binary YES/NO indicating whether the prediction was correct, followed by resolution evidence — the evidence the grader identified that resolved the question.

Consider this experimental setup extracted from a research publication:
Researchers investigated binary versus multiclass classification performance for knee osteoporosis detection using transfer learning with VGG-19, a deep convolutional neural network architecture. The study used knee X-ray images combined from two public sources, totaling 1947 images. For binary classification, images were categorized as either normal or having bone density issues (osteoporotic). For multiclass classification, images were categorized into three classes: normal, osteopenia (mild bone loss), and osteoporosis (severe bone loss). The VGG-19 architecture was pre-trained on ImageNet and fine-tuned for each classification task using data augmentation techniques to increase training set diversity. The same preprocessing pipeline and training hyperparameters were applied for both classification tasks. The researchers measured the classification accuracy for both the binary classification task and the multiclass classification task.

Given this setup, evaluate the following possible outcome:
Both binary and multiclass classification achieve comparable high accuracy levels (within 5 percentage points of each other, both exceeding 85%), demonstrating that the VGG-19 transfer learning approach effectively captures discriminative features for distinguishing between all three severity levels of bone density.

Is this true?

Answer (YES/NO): NO